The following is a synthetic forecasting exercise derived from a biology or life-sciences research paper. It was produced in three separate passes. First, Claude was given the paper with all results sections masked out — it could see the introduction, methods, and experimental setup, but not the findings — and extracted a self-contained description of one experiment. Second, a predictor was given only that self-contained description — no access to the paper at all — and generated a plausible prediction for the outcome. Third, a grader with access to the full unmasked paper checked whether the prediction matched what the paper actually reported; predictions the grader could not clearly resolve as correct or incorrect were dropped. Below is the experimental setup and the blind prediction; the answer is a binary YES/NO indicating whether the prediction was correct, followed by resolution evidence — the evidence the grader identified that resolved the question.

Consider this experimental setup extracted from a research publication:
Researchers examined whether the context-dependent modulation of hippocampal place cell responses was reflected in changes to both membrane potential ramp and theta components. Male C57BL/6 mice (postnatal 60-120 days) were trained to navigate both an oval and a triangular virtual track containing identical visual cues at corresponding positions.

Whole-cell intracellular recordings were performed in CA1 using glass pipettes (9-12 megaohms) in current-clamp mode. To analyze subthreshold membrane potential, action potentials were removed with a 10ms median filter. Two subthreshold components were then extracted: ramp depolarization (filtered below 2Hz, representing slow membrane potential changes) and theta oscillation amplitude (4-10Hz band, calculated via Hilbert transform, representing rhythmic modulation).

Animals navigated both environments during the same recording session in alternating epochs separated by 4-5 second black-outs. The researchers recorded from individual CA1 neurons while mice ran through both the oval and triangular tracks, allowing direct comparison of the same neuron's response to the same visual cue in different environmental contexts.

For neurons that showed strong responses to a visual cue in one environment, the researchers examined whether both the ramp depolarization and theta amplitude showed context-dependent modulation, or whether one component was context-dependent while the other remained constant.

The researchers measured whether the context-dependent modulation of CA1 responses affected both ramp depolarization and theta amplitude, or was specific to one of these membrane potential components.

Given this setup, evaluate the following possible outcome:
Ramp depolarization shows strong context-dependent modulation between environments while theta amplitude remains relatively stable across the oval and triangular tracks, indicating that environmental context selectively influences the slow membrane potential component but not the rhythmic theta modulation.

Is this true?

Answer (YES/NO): NO